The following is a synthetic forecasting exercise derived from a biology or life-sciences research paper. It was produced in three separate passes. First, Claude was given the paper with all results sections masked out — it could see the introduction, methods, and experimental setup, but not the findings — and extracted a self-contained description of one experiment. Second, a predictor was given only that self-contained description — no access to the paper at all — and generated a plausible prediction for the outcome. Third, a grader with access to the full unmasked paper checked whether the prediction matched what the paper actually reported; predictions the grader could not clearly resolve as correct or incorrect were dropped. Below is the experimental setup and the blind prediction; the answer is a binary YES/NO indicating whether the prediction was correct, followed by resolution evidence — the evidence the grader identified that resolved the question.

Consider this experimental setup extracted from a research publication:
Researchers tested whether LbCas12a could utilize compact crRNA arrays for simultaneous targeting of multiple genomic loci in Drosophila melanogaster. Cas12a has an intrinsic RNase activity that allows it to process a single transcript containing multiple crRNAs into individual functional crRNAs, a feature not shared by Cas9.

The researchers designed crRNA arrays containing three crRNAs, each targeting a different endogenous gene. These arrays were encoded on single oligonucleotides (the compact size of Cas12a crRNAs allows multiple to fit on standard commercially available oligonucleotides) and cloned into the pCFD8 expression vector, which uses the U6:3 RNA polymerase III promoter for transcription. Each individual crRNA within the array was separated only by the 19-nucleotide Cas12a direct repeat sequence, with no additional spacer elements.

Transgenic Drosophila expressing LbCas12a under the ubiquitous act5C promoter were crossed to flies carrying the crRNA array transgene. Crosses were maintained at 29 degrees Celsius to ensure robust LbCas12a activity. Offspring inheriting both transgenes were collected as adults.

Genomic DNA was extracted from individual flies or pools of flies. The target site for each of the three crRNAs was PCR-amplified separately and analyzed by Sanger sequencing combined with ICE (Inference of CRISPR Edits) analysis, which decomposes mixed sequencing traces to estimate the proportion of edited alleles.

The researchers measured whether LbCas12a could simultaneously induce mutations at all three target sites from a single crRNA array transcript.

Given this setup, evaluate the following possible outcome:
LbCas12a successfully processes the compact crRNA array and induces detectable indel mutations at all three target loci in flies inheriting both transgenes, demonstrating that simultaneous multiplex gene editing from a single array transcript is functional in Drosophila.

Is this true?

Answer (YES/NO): YES